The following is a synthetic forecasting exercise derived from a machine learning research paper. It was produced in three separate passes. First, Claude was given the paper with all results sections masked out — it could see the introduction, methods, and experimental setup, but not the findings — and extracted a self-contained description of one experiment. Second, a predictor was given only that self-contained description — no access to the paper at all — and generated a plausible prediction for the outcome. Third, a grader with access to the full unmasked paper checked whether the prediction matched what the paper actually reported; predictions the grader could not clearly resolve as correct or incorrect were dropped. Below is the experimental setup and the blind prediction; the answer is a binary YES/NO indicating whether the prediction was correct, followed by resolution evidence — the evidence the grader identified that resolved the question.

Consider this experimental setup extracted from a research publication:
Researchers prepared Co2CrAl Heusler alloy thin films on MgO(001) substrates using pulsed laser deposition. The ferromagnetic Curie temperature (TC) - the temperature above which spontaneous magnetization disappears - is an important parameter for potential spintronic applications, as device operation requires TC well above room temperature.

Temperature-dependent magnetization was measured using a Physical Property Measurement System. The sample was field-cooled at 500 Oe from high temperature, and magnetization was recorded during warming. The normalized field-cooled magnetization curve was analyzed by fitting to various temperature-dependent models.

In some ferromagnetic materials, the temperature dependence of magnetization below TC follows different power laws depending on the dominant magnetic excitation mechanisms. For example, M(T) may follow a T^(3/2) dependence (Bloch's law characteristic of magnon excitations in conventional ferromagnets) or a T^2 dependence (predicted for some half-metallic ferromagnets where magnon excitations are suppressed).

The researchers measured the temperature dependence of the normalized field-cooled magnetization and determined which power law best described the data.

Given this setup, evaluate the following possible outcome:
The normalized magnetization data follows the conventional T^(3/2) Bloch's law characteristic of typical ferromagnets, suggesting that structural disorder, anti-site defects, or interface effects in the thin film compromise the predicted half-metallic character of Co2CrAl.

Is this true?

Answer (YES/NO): NO